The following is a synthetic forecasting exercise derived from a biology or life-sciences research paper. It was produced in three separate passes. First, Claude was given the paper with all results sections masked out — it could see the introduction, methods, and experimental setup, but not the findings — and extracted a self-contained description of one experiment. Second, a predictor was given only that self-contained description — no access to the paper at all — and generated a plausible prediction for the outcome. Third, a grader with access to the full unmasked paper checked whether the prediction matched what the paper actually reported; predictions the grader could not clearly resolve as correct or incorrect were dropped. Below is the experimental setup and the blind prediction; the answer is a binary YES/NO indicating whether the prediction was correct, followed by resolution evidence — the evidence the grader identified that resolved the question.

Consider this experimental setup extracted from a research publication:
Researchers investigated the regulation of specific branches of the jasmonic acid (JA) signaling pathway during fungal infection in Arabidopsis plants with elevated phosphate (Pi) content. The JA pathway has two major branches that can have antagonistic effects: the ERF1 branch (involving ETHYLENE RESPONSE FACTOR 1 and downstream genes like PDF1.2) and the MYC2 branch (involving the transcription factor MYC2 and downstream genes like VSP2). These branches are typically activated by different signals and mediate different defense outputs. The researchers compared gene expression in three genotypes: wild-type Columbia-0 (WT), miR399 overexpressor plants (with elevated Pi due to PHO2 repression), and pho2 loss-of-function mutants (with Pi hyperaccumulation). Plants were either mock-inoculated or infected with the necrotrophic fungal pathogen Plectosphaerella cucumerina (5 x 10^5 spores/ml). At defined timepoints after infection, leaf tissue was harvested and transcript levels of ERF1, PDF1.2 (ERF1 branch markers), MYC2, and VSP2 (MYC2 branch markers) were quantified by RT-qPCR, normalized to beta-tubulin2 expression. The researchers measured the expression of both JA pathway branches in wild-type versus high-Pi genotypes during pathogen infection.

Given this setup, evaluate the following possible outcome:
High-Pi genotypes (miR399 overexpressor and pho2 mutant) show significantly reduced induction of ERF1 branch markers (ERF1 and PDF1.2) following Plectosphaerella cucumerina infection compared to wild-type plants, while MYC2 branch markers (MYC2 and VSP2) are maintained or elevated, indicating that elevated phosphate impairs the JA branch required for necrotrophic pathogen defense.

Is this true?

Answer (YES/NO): NO